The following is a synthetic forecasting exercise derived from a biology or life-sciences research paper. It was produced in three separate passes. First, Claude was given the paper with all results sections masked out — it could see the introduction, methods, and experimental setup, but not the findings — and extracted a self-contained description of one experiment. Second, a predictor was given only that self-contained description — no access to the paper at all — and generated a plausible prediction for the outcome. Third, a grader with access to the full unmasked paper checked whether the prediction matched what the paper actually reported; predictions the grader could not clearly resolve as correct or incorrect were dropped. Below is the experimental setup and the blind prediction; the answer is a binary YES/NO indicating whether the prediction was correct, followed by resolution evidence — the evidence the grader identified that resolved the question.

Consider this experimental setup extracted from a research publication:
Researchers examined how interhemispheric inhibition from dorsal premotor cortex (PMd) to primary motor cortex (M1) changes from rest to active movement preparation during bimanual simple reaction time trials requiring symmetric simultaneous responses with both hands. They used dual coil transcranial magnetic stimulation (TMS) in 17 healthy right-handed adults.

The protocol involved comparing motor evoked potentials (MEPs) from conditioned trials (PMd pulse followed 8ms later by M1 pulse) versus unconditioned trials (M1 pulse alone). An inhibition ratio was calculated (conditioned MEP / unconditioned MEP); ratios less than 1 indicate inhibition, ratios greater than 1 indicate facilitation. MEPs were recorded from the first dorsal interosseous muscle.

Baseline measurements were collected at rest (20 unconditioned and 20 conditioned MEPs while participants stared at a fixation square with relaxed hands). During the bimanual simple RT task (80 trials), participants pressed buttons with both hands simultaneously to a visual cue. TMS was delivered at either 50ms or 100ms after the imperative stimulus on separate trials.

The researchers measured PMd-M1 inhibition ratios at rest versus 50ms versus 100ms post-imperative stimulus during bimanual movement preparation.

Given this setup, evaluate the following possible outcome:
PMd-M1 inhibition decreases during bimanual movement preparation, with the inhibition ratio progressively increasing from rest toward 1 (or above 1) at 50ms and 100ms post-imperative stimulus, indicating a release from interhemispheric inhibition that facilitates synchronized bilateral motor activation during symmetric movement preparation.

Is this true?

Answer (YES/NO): NO